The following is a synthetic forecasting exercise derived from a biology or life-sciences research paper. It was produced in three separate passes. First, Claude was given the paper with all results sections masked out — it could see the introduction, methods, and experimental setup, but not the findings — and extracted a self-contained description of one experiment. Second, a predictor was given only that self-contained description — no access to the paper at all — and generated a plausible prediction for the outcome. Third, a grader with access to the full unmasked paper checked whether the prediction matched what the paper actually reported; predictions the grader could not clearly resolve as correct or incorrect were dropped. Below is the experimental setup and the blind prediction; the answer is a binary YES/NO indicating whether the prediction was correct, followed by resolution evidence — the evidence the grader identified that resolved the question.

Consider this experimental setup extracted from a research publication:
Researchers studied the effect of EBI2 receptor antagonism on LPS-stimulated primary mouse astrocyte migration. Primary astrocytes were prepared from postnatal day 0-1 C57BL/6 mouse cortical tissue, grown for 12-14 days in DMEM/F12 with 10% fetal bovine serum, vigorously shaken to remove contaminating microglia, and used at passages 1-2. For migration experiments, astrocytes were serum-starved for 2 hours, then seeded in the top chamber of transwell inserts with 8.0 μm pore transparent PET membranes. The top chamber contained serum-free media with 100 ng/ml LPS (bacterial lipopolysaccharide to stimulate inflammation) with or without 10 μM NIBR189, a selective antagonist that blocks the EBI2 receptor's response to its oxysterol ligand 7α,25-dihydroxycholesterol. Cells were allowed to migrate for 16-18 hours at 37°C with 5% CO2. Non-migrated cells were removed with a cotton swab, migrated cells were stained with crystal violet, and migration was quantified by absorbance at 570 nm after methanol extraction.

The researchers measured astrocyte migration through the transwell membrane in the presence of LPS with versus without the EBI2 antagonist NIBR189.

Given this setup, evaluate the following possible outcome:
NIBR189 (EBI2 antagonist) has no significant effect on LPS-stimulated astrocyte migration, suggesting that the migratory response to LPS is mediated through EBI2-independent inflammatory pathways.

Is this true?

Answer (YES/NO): NO